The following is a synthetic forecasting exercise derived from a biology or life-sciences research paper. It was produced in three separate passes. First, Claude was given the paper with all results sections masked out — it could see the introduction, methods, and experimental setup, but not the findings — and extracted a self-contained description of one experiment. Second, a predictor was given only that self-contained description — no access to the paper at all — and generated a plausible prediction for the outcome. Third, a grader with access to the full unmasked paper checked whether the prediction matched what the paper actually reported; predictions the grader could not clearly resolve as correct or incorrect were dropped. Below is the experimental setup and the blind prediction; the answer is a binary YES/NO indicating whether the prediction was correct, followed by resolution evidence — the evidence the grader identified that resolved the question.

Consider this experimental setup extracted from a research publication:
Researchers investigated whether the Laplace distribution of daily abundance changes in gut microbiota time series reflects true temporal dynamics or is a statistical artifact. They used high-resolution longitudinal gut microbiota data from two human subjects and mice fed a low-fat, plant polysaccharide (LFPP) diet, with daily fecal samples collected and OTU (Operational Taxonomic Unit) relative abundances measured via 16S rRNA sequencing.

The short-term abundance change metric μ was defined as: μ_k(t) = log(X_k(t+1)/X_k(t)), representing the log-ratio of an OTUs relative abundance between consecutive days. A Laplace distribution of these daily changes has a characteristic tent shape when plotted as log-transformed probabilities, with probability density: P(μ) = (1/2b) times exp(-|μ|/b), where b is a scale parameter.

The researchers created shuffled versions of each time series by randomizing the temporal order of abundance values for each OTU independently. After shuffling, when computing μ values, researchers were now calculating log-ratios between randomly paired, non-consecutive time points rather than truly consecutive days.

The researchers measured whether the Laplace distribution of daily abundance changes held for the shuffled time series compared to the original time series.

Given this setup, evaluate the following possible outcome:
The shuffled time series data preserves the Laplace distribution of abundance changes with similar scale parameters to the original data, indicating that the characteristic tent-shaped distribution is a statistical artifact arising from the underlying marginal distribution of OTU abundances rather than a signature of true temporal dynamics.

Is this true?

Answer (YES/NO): YES